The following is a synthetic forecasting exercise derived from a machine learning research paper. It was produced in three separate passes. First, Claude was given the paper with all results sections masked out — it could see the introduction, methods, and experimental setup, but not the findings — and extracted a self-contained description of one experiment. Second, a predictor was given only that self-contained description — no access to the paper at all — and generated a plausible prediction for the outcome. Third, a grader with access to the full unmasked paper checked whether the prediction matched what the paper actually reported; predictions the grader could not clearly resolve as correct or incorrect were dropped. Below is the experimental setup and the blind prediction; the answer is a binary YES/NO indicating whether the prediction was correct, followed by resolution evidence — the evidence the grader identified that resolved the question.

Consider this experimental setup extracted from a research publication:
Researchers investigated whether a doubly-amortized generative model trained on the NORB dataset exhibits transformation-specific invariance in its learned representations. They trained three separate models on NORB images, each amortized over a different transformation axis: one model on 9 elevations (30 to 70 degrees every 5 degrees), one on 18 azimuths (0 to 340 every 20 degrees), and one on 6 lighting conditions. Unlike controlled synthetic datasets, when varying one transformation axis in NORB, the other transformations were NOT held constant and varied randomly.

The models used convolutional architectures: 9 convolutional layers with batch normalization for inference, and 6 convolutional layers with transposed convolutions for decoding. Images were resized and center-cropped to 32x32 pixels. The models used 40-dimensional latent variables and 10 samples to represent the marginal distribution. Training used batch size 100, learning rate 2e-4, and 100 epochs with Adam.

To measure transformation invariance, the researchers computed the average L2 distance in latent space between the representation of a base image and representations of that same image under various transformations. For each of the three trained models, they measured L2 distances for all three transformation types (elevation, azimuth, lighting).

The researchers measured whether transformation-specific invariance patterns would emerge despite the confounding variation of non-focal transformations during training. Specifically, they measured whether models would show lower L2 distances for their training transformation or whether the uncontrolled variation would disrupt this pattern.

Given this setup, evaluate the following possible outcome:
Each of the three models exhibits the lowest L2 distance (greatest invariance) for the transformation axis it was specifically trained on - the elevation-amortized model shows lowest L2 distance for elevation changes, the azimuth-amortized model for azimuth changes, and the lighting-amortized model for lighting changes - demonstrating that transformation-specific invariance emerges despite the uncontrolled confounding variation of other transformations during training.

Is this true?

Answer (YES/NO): YES